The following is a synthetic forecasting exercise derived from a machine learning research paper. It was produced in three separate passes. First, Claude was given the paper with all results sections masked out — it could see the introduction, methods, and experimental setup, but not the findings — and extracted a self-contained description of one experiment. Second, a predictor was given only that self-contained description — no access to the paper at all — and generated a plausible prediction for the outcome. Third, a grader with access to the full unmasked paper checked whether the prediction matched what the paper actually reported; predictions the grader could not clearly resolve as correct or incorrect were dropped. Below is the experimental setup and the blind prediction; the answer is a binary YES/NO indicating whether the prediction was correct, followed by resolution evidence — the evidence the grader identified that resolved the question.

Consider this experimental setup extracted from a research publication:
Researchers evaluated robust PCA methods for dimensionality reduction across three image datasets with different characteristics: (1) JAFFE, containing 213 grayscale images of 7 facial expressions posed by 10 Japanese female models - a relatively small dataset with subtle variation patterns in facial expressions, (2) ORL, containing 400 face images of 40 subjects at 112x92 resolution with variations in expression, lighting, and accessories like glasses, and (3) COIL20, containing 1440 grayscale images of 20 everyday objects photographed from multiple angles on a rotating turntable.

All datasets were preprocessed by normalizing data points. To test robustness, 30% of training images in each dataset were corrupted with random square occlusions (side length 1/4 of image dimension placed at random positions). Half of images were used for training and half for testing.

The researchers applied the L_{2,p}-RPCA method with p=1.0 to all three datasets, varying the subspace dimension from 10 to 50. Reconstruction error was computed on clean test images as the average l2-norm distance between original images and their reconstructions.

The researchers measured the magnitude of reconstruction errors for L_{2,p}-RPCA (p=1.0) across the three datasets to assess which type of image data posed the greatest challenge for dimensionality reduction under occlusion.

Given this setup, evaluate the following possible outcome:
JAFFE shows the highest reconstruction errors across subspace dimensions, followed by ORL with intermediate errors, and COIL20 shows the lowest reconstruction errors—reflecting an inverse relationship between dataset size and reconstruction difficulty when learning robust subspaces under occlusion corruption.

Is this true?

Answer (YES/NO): NO